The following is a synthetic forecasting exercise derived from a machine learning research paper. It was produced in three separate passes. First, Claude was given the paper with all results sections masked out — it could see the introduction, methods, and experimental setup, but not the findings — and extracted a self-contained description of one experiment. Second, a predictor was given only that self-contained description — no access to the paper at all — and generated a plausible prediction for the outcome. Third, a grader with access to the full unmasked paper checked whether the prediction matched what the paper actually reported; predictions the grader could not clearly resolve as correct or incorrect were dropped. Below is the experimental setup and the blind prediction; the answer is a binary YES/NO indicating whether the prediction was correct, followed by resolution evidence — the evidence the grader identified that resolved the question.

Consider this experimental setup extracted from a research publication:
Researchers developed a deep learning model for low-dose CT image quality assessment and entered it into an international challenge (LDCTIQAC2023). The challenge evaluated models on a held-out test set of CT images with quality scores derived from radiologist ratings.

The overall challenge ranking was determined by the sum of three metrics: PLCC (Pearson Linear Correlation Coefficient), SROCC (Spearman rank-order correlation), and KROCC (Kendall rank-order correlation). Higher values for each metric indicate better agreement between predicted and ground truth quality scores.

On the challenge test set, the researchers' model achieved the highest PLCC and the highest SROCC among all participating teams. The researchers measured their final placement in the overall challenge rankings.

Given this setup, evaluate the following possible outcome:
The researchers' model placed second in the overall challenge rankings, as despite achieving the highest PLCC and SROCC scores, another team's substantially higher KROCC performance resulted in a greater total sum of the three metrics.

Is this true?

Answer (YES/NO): NO